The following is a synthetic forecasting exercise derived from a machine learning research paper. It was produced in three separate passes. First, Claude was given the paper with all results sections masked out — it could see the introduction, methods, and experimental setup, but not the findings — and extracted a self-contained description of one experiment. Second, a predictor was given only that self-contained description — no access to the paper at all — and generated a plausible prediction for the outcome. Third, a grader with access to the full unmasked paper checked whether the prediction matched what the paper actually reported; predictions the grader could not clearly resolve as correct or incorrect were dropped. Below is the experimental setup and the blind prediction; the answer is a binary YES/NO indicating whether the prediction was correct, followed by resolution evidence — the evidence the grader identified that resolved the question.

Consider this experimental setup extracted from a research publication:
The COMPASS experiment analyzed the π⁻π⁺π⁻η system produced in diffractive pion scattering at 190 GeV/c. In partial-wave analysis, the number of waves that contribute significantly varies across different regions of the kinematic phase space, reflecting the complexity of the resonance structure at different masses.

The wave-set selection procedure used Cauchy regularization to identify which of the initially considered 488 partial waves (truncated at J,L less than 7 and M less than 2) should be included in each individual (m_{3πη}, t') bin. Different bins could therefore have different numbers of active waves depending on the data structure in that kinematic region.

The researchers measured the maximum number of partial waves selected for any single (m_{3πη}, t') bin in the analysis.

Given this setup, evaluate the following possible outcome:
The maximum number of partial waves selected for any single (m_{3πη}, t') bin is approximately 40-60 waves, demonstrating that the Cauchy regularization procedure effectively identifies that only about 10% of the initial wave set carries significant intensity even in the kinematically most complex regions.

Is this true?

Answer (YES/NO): NO